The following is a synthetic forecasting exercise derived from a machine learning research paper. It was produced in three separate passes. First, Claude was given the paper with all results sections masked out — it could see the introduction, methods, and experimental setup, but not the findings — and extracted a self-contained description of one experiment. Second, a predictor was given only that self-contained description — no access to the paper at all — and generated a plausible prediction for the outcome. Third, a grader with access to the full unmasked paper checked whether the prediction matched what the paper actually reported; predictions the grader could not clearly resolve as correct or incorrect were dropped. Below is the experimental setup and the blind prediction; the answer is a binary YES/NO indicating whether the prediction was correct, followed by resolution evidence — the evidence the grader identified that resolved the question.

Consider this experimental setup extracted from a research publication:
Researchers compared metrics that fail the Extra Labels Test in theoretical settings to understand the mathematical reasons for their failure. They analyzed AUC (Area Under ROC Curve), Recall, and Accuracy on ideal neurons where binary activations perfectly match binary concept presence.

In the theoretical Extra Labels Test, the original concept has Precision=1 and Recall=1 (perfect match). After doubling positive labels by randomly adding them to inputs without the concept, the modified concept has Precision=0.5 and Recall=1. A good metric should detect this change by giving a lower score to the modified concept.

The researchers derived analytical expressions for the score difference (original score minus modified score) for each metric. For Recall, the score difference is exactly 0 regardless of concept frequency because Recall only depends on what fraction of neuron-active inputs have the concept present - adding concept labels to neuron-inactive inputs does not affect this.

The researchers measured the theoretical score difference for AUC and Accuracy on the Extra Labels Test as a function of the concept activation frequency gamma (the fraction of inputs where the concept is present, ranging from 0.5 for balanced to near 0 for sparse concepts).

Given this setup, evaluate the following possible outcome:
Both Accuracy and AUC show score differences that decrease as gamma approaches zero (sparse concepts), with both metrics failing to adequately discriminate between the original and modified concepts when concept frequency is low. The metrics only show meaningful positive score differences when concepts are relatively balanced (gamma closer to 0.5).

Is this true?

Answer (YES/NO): NO